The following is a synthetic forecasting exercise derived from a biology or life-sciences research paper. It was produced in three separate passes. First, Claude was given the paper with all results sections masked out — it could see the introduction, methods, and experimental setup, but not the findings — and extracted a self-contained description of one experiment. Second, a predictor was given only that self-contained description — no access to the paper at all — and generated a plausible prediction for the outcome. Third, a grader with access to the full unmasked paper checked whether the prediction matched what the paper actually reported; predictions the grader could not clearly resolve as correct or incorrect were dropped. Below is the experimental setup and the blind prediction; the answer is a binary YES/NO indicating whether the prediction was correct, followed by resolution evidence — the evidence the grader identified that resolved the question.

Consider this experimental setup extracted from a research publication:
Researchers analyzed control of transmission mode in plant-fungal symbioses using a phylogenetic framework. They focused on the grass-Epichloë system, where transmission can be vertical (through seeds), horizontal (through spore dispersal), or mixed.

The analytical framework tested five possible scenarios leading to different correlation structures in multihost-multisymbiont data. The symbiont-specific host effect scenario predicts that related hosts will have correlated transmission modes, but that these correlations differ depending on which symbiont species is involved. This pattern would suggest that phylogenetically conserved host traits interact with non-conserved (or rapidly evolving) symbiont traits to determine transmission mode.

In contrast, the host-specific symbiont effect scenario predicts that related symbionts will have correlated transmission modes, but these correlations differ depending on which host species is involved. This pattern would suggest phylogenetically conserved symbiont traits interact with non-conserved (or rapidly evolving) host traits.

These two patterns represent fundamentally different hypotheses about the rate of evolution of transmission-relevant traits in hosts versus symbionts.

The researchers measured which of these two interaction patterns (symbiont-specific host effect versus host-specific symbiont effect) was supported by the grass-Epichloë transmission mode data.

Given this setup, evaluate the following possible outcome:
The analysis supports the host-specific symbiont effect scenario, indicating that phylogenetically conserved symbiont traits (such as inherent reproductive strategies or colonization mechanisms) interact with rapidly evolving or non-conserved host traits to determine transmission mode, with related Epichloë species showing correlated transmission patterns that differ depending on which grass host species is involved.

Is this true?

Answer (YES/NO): NO